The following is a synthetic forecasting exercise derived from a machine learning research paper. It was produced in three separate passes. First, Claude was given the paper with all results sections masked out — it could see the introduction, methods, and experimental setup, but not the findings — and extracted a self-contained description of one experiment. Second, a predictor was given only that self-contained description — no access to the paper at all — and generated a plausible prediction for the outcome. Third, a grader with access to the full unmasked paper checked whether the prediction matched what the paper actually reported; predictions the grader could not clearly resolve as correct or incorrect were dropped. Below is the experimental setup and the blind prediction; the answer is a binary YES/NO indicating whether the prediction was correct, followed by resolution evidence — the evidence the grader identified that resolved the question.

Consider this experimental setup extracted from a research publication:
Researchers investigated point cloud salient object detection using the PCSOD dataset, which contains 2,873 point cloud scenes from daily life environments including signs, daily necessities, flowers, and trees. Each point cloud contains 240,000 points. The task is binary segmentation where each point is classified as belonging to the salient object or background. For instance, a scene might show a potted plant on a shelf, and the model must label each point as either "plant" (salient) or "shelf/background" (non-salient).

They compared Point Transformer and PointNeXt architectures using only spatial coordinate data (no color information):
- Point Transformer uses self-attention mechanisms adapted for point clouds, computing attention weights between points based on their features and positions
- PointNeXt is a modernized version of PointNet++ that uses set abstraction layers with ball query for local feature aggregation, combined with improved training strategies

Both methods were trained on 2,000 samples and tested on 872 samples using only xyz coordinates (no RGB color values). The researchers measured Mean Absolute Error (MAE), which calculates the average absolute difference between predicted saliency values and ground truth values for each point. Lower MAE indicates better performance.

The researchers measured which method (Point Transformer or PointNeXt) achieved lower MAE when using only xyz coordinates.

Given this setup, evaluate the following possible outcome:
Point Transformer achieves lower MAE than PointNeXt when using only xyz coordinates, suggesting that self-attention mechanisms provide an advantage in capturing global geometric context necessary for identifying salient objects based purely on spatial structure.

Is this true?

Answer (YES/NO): NO